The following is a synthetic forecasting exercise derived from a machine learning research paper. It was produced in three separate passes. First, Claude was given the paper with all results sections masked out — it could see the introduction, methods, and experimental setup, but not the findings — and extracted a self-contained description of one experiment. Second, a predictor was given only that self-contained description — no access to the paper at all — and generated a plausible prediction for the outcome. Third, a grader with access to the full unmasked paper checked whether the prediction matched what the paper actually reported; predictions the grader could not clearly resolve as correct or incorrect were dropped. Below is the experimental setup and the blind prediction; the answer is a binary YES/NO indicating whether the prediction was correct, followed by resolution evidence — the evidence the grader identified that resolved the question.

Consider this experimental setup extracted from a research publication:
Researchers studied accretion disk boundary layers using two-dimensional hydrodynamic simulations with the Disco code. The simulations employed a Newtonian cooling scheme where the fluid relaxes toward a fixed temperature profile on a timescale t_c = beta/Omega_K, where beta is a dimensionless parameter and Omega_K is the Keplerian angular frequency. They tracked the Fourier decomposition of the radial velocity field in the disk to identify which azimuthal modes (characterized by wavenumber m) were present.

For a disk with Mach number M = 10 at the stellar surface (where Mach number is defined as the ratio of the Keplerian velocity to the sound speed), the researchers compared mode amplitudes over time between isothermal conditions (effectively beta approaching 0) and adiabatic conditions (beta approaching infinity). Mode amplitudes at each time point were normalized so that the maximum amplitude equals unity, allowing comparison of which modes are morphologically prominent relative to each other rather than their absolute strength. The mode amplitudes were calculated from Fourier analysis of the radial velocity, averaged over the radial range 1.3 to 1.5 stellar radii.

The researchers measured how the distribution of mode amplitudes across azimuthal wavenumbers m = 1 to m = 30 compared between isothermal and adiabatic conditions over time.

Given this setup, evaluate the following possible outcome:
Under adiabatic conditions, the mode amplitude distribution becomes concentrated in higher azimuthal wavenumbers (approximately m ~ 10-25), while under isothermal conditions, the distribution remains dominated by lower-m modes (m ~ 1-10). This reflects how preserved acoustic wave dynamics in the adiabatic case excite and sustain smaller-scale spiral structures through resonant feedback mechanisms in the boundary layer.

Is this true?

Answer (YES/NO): NO